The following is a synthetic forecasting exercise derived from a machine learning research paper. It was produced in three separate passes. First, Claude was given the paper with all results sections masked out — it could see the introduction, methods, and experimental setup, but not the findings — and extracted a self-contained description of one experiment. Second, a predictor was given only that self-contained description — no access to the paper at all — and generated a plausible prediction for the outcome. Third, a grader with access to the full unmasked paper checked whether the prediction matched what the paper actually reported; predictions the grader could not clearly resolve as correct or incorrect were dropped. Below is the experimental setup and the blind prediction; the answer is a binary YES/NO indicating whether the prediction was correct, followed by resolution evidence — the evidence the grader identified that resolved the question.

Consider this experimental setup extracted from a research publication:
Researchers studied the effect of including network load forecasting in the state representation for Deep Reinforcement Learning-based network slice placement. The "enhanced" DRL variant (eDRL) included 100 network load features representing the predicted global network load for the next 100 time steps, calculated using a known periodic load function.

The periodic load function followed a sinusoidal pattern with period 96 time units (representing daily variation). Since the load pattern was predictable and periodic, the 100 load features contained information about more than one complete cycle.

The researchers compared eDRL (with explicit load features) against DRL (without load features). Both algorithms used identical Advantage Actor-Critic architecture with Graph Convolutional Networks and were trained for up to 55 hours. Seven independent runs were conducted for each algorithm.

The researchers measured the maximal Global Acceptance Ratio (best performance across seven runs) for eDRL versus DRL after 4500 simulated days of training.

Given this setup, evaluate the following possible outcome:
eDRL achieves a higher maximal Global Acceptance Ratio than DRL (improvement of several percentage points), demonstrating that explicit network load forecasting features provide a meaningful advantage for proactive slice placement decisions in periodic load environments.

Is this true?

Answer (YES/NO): YES